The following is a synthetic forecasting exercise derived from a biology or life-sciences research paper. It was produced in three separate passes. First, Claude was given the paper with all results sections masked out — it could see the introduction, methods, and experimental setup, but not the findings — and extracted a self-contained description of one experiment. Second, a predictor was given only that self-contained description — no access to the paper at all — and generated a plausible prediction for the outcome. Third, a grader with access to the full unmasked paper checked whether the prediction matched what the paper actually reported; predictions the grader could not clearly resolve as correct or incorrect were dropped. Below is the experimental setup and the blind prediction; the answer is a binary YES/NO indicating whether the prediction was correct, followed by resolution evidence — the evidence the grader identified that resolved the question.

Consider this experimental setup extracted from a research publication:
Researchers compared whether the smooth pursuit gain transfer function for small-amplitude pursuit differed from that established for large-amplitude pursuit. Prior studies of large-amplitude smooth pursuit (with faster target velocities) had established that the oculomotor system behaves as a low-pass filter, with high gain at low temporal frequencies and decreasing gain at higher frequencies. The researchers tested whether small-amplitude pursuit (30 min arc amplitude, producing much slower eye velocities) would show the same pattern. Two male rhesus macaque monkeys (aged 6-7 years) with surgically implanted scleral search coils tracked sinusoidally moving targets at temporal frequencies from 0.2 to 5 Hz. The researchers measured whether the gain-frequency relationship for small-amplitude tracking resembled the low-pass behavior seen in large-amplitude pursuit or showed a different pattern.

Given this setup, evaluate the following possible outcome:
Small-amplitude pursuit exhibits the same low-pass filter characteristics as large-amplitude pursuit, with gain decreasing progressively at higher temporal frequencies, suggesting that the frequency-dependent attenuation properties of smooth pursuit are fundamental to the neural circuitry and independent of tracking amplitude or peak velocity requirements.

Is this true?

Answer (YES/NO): NO